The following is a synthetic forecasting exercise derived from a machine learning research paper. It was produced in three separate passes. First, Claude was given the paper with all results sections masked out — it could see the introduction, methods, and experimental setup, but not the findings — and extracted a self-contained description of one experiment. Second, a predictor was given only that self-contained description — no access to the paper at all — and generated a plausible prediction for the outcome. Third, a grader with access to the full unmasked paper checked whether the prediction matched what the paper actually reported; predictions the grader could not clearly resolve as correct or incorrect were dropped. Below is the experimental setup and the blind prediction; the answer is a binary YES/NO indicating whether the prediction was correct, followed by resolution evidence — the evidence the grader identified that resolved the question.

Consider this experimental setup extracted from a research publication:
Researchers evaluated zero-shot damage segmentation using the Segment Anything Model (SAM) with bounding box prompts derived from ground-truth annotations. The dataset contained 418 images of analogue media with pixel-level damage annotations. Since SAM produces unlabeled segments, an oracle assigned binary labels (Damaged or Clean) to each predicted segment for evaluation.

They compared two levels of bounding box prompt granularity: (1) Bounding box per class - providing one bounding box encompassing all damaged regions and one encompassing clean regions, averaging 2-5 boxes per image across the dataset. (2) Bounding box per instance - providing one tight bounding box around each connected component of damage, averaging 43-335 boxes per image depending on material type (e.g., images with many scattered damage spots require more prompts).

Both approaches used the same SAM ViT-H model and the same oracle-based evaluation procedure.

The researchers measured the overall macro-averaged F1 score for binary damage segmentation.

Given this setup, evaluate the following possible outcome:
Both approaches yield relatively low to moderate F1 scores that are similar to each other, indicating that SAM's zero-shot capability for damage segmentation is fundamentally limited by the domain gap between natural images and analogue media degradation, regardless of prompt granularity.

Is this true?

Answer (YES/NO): NO